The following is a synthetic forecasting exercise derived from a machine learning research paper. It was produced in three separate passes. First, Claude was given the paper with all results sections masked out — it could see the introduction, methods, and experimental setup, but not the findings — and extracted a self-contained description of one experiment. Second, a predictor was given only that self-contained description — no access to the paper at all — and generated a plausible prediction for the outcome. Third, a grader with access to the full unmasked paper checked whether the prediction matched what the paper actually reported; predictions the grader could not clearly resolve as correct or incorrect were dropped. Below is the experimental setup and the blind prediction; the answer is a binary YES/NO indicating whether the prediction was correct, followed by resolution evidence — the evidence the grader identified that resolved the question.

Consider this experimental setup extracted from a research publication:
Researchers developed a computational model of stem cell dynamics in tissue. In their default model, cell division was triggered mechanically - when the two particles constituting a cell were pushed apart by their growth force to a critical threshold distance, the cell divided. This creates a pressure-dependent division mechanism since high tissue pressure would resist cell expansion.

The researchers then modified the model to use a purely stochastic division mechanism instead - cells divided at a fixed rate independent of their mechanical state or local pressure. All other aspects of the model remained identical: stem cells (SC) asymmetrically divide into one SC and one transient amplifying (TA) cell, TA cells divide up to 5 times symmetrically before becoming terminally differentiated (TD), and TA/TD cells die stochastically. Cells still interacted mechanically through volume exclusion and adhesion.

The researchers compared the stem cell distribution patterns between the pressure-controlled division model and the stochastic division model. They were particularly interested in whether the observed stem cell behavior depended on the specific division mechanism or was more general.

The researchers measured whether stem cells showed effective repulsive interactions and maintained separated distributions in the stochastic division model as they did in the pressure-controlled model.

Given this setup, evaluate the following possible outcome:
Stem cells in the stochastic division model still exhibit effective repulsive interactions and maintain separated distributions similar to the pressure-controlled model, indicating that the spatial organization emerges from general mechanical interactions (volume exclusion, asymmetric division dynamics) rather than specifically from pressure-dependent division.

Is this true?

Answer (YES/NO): YES